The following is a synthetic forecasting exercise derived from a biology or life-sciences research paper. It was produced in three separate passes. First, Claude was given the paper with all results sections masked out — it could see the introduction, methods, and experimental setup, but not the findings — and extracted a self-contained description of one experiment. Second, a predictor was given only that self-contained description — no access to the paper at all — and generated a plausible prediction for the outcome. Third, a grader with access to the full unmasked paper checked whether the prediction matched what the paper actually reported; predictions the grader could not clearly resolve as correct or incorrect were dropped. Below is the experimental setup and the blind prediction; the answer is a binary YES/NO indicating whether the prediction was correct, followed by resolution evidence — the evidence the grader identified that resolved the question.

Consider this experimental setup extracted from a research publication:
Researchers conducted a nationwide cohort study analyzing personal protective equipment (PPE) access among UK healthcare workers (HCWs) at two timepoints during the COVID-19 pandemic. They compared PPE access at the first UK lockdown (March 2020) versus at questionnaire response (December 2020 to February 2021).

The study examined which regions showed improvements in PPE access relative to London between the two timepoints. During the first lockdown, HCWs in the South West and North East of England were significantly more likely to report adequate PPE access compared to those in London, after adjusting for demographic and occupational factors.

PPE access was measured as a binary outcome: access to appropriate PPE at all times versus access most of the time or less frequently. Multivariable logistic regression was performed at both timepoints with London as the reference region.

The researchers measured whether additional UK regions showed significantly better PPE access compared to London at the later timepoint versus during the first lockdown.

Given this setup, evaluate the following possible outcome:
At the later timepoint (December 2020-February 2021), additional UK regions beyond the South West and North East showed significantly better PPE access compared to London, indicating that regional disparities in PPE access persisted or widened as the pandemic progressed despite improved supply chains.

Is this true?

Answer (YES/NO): YES